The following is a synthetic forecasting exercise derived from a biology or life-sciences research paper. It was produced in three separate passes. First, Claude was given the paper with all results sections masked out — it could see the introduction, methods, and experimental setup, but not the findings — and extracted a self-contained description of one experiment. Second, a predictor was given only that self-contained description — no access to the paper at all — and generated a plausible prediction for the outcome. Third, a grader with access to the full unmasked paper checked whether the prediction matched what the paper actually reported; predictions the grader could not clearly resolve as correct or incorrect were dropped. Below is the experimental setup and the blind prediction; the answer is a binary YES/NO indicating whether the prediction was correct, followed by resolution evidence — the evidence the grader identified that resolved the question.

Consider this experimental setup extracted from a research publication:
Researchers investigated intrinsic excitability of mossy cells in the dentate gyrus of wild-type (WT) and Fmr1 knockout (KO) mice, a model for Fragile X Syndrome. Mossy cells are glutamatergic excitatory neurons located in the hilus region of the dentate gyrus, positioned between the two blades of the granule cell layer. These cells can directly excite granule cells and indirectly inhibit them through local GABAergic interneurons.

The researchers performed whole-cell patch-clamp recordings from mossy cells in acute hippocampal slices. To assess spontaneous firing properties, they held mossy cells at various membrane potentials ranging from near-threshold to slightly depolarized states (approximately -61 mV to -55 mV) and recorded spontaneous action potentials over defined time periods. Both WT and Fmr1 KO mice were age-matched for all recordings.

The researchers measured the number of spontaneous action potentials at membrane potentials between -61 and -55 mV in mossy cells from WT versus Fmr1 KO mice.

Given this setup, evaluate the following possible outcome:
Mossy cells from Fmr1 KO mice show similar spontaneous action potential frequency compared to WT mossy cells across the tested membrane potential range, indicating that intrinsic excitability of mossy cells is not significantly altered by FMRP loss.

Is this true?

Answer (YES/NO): NO